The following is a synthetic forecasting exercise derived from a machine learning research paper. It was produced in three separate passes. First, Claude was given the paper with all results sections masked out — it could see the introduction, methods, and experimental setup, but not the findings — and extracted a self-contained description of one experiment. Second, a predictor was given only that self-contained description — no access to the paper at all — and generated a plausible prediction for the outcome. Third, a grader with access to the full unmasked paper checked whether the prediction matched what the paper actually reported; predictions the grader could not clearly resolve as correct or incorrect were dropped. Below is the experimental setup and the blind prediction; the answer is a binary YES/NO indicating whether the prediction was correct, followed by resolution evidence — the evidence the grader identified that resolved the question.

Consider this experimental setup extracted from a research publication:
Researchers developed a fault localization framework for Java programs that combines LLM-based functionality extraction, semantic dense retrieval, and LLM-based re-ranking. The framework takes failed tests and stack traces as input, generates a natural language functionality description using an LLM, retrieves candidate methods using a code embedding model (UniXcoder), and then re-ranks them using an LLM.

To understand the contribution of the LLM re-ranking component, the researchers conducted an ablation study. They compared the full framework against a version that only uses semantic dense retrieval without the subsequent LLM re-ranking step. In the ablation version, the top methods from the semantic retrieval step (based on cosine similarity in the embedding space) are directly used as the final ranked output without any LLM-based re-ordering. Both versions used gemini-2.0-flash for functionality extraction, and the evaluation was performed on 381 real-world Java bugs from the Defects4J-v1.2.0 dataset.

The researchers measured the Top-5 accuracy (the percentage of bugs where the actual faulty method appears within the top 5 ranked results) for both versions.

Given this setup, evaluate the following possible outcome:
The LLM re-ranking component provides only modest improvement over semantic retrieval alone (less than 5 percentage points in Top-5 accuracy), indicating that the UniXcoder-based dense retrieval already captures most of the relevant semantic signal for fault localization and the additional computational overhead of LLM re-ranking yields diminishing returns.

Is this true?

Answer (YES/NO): NO